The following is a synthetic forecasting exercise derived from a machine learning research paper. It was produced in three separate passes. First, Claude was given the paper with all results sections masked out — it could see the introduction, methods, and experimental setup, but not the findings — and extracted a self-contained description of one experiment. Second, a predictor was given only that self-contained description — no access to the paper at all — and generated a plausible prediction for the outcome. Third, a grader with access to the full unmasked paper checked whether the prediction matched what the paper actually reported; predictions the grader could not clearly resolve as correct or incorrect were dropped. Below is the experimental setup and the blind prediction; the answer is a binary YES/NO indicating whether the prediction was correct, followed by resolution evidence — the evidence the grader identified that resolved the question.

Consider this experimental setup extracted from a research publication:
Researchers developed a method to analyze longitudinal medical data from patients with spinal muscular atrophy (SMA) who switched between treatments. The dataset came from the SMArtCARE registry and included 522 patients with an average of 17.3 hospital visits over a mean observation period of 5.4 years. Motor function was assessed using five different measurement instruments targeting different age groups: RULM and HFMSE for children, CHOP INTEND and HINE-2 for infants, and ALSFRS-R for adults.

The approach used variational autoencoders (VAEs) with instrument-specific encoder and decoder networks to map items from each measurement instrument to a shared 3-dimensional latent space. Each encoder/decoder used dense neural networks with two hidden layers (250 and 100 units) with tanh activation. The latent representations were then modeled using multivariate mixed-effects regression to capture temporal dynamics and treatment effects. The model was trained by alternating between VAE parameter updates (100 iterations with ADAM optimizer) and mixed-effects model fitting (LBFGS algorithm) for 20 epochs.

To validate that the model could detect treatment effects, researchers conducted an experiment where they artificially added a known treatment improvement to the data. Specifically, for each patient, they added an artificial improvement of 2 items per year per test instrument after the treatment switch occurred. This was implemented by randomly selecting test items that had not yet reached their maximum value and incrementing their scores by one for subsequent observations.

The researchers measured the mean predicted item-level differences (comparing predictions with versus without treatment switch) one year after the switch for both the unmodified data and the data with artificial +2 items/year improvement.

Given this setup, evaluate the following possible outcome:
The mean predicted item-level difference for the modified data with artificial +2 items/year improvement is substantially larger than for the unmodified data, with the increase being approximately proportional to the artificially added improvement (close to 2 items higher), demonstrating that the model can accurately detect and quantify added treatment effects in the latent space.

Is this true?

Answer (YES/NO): NO